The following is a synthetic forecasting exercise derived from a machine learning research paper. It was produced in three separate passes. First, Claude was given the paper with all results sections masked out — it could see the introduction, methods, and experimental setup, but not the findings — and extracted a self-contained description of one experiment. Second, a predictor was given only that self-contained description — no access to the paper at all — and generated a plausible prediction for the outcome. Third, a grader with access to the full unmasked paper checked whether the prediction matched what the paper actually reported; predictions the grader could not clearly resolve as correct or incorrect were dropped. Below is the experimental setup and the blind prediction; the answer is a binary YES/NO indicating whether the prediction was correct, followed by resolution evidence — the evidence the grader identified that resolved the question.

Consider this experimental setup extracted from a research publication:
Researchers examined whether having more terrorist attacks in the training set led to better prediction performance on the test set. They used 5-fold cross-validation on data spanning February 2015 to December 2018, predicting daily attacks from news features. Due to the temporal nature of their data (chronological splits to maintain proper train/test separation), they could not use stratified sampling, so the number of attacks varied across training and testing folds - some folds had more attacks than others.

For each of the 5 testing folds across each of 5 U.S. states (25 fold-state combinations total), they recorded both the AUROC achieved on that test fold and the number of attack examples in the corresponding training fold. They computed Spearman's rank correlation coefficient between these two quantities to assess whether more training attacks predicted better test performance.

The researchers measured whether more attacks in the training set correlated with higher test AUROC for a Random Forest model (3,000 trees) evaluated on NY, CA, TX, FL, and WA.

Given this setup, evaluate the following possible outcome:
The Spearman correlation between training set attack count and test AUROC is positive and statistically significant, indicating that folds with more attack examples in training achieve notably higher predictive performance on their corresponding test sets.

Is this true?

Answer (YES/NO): NO